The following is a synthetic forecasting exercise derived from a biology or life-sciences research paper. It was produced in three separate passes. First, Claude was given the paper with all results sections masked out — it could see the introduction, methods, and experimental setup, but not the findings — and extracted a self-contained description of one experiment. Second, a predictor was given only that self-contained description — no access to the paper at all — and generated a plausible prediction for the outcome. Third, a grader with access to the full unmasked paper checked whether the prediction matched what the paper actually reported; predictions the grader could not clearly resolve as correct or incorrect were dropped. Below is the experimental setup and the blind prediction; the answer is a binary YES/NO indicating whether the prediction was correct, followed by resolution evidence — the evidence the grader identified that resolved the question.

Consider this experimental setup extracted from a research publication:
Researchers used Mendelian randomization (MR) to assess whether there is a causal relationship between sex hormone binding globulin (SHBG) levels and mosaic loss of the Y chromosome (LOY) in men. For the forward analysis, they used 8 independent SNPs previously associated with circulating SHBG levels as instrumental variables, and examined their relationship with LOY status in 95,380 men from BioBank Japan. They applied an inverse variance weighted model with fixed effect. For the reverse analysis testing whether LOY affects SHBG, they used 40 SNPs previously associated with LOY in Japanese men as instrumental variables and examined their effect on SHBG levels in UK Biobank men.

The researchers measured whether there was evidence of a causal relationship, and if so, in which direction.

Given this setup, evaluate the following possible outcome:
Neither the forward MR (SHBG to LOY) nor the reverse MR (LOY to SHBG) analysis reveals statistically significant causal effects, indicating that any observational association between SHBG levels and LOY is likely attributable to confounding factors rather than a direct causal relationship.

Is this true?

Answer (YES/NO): NO